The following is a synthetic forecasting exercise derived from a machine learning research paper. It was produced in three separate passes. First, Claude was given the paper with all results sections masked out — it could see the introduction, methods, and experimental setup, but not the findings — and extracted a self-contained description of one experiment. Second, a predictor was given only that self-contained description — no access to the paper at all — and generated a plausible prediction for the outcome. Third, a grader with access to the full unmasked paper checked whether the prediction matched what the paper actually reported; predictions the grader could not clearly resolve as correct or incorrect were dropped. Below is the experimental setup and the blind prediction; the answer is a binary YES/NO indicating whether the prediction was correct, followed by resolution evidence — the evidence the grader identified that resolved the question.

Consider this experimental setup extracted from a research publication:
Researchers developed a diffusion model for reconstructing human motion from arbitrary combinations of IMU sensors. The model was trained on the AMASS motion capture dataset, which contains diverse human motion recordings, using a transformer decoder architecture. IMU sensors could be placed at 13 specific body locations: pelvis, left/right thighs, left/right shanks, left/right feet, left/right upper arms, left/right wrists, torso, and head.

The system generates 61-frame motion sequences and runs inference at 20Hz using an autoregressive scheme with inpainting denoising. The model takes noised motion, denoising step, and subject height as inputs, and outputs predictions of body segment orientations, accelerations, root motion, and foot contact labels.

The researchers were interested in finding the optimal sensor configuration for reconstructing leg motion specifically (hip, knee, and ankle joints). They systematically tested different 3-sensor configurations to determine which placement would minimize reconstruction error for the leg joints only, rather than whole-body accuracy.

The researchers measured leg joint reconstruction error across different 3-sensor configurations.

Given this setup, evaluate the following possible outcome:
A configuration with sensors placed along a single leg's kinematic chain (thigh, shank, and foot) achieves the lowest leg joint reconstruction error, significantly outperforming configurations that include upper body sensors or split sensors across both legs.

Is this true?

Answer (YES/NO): NO